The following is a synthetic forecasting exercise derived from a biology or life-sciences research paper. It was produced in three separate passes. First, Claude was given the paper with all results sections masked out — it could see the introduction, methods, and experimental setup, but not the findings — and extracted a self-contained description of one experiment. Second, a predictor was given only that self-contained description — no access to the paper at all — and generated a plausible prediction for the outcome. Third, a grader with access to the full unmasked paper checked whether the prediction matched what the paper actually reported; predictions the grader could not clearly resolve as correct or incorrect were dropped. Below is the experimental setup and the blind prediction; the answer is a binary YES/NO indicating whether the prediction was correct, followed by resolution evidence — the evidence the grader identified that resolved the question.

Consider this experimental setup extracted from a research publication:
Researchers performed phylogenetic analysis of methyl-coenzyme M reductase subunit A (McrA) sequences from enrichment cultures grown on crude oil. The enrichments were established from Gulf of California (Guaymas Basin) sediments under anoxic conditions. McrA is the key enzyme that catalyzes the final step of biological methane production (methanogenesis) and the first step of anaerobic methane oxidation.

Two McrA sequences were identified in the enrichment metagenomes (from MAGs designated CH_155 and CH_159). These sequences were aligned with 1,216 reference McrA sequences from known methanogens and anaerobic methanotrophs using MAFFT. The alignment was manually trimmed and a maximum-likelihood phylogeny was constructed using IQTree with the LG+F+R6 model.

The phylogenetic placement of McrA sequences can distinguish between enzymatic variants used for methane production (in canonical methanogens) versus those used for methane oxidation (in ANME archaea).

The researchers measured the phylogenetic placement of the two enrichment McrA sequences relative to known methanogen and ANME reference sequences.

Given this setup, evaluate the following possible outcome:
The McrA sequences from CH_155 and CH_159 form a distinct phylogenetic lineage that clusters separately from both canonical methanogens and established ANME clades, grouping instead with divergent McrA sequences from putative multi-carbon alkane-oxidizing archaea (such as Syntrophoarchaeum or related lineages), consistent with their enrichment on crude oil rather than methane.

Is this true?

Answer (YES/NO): NO